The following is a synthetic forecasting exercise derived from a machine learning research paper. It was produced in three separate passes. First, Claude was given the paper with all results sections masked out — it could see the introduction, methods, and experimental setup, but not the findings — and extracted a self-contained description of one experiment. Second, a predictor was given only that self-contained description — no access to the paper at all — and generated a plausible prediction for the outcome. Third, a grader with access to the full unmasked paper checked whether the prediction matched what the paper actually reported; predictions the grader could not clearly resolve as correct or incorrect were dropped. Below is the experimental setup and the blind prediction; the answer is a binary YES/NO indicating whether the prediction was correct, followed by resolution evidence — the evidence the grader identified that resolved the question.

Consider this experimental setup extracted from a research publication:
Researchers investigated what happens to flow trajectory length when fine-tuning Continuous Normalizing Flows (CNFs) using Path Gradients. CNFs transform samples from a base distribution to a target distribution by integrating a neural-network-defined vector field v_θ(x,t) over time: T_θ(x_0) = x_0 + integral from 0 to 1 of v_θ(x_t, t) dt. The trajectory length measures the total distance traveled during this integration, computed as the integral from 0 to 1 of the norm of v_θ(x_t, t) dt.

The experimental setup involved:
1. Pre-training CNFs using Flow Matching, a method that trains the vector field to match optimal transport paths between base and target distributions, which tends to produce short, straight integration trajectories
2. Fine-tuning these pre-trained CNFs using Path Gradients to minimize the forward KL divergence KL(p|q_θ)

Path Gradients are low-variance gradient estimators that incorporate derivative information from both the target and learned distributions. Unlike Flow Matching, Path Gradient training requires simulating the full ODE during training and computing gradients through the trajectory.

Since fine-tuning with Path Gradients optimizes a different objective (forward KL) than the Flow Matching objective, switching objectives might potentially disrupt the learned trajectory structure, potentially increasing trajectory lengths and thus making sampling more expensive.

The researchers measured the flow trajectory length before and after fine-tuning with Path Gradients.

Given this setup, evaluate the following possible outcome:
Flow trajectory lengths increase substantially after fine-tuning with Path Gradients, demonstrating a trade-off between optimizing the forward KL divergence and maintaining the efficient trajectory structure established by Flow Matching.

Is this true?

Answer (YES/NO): NO